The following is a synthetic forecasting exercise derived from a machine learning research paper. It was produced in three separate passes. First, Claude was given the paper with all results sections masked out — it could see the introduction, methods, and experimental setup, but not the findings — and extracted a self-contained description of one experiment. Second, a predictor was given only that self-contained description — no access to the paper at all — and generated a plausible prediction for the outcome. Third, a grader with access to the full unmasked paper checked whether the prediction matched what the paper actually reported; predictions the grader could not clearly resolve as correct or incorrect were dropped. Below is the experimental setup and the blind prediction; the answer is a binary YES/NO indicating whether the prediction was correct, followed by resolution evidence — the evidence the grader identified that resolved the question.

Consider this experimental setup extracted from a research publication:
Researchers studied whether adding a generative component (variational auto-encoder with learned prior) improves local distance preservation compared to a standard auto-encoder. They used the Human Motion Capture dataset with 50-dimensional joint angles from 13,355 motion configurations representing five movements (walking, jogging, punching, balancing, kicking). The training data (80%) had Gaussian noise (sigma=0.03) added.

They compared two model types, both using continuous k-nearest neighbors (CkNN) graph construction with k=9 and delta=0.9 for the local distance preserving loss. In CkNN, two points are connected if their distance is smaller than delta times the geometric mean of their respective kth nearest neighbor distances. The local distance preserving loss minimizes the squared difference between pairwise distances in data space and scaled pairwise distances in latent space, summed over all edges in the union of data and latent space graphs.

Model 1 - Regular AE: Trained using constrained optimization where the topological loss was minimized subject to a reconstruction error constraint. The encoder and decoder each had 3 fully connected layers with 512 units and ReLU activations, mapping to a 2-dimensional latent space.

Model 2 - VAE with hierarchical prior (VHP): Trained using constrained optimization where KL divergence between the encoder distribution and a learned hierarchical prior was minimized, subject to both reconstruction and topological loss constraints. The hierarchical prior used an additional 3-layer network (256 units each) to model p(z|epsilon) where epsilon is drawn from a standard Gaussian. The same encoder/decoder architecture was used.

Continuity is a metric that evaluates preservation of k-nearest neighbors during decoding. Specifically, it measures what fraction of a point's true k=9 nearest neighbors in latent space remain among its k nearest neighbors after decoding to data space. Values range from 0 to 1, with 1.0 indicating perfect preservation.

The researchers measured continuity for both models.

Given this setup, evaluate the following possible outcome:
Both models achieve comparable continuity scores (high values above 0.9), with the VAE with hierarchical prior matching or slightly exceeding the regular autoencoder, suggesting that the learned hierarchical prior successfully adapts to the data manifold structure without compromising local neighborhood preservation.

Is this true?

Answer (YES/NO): NO